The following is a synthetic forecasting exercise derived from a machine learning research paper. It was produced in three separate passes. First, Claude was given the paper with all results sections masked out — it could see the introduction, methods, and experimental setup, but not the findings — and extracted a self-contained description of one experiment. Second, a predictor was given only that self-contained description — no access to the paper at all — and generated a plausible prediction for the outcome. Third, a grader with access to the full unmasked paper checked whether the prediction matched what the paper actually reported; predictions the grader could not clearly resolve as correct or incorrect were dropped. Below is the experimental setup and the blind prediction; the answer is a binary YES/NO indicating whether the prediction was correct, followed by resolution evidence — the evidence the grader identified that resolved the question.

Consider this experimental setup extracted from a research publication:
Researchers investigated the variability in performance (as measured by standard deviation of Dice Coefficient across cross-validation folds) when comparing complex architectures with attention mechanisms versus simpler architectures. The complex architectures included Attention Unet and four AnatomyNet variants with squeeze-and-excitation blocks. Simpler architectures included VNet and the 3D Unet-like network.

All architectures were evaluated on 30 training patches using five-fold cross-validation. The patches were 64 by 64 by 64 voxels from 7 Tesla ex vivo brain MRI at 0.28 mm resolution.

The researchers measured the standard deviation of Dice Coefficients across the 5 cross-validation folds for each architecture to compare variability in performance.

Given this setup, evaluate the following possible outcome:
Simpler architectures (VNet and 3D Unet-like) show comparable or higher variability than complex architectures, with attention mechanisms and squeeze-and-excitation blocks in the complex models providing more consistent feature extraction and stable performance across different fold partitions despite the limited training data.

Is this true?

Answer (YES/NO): YES